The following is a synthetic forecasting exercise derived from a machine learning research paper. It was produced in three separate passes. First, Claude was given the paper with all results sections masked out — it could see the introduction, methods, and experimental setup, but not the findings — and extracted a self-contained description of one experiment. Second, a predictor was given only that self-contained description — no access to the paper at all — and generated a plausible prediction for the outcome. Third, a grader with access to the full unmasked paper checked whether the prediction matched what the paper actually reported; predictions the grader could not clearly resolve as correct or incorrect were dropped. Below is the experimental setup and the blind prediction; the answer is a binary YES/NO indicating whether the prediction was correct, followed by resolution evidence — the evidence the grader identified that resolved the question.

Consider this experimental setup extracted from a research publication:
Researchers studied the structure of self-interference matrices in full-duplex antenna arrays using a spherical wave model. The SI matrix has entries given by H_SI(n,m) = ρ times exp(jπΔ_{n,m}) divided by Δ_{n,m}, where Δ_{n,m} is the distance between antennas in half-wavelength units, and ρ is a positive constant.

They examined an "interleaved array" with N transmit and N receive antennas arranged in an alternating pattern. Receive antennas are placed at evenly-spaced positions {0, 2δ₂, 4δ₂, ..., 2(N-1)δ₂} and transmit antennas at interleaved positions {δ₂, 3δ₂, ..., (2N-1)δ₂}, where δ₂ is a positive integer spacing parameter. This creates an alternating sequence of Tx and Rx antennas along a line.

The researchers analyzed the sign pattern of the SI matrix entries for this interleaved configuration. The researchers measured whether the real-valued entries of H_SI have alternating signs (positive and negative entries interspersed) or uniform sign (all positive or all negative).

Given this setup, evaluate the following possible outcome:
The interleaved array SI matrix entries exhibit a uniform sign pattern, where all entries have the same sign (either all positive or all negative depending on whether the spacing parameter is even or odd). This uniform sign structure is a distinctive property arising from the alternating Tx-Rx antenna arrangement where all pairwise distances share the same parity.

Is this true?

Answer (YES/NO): YES